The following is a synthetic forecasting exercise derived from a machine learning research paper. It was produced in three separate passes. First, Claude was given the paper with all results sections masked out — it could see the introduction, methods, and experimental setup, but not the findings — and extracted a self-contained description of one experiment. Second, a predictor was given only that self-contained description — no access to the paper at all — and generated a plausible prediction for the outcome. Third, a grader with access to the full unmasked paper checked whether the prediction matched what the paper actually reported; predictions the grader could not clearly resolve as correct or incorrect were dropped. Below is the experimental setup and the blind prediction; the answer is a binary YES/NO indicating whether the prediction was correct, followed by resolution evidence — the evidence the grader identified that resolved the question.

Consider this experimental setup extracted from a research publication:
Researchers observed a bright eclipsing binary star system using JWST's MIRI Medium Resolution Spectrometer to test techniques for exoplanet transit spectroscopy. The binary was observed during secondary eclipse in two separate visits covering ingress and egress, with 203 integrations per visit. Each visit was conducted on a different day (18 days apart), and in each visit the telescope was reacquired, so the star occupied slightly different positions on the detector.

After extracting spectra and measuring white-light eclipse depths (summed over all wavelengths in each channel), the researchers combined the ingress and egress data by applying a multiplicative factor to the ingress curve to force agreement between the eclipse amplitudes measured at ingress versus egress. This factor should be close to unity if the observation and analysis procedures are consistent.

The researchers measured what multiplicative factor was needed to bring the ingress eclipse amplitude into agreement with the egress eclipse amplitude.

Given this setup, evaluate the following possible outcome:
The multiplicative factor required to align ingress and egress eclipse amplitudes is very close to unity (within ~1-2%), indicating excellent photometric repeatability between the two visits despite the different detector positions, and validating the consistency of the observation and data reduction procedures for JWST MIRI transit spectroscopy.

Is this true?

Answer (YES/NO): YES